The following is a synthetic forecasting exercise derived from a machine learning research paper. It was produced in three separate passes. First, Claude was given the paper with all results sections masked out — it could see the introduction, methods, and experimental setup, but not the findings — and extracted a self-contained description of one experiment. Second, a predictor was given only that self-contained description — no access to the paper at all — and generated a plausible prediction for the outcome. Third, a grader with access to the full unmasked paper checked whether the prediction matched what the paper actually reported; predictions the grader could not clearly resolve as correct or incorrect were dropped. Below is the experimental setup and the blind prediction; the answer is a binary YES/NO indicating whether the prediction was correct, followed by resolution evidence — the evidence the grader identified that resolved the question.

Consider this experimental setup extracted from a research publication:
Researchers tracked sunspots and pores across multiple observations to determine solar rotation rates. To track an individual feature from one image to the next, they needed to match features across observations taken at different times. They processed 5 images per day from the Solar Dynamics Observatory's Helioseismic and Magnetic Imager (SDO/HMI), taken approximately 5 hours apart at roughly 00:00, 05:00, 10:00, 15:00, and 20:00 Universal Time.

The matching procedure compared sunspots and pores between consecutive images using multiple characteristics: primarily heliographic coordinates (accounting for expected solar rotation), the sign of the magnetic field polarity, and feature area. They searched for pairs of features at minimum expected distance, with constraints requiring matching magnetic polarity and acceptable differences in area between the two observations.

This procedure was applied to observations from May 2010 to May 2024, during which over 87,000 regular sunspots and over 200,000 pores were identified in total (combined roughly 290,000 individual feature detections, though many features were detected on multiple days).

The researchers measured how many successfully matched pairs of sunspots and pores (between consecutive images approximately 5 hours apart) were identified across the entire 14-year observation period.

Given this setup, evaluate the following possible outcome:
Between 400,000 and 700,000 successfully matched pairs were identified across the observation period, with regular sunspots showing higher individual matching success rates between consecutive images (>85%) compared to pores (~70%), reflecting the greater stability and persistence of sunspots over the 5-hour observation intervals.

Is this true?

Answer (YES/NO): NO